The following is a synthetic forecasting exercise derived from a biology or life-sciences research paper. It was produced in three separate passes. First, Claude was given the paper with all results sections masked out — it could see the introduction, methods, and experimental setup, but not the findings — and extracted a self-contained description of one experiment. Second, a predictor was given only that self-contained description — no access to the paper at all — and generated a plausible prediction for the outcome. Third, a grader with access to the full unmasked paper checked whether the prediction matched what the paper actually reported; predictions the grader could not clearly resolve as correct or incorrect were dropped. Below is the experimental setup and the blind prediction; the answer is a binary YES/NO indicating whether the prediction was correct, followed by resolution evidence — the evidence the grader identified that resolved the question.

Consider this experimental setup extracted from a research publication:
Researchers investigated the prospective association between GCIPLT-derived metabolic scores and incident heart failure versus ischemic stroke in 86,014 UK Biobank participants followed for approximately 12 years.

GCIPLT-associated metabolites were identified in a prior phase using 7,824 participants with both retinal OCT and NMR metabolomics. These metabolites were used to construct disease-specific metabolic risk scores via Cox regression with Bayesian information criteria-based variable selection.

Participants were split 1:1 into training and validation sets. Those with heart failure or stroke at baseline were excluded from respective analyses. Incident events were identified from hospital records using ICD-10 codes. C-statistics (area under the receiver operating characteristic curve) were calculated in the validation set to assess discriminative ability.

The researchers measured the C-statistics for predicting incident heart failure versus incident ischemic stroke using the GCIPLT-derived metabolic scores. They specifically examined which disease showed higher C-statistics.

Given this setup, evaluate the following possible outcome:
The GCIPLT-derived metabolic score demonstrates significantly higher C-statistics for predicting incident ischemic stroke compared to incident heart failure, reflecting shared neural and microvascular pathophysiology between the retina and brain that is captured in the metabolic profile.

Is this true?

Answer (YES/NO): NO